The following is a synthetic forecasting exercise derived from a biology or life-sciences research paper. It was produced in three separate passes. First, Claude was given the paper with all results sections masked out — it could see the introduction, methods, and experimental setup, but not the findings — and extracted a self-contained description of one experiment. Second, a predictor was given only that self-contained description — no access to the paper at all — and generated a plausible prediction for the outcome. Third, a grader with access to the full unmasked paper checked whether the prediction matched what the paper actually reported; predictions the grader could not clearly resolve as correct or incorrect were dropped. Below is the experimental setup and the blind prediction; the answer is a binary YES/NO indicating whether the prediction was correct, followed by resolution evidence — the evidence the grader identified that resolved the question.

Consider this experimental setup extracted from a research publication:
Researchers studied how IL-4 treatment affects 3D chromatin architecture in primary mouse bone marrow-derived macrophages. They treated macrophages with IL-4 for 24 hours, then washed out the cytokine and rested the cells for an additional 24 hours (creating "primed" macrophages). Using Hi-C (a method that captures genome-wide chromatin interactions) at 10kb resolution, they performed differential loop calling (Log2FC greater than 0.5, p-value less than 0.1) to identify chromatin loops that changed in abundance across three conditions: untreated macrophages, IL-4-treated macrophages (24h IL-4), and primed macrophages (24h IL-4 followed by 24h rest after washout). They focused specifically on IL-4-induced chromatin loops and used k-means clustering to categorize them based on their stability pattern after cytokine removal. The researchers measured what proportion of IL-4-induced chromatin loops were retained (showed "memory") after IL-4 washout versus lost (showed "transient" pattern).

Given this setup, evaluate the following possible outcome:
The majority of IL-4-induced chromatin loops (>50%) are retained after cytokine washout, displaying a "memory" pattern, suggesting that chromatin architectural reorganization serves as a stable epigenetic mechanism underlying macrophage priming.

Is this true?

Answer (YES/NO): NO